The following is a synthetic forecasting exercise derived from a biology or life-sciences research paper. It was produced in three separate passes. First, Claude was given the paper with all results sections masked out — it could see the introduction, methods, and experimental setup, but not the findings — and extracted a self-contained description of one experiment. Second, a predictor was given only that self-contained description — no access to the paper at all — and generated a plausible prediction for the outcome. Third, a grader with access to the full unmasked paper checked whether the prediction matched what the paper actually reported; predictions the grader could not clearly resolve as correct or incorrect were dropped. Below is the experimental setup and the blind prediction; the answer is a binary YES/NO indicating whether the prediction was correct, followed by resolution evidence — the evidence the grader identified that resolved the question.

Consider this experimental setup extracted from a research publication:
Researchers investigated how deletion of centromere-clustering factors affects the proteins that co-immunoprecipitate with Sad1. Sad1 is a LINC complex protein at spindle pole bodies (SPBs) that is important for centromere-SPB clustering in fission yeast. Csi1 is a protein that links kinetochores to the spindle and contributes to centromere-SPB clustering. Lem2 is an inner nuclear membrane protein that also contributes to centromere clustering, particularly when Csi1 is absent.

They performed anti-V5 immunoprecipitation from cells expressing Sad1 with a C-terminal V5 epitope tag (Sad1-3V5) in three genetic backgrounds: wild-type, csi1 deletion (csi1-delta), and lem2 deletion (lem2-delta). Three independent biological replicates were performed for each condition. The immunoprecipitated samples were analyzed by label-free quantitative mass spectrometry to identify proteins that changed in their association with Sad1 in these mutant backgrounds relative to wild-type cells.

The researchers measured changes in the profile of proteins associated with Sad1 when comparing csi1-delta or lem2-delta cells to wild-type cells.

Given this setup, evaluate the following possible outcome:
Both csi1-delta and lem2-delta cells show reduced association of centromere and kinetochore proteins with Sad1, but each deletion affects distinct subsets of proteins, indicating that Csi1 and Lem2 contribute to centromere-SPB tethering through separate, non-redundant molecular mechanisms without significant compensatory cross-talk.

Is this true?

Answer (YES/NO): NO